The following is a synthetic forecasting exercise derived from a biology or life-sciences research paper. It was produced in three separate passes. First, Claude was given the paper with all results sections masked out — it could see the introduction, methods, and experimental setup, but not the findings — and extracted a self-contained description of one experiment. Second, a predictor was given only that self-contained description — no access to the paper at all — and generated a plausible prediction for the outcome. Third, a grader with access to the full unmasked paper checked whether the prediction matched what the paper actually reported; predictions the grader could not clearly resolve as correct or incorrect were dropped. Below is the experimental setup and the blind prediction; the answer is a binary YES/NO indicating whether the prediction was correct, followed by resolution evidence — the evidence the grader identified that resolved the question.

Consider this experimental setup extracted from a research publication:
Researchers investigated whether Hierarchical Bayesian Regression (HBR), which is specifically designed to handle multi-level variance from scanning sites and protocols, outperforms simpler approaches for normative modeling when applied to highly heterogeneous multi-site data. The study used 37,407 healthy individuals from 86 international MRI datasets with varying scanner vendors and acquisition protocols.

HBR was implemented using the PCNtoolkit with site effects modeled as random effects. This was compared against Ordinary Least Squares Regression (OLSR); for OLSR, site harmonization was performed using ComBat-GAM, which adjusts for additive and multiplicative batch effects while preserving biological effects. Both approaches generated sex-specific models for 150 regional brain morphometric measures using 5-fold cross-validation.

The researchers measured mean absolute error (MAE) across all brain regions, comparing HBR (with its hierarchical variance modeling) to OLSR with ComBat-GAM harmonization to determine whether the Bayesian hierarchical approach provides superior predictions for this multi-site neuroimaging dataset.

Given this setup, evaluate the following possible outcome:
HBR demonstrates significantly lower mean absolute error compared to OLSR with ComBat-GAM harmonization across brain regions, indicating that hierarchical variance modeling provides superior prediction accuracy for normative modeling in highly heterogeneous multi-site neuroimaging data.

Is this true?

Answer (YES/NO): NO